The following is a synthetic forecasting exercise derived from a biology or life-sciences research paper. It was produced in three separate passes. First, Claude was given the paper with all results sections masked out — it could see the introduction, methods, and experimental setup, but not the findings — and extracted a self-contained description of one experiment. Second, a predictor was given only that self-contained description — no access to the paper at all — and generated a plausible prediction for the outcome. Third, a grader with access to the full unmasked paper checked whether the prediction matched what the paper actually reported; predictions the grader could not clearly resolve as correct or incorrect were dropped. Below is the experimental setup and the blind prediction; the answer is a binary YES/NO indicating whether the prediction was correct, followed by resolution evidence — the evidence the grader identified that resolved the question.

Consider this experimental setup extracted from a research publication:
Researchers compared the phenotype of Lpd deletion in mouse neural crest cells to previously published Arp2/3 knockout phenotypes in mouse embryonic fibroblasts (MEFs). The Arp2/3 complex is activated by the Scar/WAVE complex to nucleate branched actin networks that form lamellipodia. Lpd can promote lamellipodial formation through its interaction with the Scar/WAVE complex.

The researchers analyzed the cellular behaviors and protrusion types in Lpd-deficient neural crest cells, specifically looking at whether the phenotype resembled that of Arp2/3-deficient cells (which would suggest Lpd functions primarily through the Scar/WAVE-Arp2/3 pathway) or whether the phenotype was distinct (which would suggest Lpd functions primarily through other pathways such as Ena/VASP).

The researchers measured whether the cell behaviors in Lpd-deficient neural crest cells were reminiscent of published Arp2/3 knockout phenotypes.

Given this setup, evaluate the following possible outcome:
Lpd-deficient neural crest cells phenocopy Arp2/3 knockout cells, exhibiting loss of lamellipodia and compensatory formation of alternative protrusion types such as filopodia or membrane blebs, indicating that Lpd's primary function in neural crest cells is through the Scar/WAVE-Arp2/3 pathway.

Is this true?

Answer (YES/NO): YES